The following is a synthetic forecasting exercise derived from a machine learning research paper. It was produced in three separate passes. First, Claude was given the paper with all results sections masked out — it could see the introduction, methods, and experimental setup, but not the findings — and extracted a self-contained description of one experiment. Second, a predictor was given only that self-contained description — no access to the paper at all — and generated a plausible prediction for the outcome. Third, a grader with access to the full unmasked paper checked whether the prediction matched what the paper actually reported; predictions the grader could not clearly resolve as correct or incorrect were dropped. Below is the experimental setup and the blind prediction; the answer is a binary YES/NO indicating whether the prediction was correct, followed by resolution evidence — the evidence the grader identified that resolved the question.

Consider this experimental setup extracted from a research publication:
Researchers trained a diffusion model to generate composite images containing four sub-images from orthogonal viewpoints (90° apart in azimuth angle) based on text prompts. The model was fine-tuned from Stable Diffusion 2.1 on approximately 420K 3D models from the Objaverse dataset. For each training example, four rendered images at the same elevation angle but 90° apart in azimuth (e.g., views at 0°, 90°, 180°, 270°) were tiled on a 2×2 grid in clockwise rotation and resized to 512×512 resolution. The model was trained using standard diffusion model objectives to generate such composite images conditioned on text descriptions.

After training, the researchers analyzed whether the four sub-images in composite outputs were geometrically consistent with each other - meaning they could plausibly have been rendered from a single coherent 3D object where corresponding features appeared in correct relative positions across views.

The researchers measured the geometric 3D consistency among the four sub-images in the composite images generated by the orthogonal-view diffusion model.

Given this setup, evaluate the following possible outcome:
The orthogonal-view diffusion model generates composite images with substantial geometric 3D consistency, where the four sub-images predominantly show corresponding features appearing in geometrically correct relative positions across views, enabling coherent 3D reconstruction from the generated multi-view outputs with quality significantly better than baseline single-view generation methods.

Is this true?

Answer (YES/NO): NO